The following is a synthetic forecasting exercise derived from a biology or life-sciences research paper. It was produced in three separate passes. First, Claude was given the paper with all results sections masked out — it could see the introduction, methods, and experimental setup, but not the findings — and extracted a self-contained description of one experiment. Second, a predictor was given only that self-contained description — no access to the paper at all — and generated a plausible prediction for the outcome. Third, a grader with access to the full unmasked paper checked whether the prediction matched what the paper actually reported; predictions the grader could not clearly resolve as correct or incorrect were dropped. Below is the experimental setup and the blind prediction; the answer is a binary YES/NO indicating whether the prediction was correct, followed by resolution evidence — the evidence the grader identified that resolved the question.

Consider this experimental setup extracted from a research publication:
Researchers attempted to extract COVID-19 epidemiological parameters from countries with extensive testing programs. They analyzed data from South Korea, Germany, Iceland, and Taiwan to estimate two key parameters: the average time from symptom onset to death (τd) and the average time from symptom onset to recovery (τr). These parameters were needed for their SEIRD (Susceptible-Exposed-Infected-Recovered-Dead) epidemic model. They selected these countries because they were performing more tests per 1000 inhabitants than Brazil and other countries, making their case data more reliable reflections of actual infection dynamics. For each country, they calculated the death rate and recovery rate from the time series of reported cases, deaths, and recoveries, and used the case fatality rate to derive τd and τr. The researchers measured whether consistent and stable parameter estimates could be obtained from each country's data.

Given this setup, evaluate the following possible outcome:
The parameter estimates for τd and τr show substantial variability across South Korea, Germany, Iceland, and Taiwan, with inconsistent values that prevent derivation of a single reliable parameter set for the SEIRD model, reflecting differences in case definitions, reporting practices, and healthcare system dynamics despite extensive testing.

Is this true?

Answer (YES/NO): NO